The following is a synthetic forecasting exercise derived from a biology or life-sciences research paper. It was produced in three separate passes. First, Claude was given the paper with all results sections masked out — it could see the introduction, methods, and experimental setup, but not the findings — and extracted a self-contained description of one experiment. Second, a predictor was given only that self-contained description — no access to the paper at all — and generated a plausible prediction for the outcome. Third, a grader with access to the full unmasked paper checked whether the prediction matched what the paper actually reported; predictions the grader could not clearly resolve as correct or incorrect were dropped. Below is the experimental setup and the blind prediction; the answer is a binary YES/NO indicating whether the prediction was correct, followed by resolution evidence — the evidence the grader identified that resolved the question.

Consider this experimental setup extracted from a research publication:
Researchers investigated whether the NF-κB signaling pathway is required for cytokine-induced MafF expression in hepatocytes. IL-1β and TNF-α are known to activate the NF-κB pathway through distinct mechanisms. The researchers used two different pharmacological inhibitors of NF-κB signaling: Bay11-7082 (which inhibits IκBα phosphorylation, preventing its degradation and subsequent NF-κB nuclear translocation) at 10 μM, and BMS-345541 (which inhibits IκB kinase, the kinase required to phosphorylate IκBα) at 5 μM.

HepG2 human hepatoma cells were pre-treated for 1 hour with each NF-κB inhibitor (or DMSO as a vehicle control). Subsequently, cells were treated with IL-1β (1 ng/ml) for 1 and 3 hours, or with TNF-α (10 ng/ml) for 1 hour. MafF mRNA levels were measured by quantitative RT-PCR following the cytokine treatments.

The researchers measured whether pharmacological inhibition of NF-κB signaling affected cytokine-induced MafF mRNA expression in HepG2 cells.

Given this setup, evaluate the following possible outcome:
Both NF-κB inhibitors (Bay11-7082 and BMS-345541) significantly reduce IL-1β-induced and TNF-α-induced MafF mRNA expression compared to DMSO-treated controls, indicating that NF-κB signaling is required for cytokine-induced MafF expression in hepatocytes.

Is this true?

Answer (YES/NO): YES